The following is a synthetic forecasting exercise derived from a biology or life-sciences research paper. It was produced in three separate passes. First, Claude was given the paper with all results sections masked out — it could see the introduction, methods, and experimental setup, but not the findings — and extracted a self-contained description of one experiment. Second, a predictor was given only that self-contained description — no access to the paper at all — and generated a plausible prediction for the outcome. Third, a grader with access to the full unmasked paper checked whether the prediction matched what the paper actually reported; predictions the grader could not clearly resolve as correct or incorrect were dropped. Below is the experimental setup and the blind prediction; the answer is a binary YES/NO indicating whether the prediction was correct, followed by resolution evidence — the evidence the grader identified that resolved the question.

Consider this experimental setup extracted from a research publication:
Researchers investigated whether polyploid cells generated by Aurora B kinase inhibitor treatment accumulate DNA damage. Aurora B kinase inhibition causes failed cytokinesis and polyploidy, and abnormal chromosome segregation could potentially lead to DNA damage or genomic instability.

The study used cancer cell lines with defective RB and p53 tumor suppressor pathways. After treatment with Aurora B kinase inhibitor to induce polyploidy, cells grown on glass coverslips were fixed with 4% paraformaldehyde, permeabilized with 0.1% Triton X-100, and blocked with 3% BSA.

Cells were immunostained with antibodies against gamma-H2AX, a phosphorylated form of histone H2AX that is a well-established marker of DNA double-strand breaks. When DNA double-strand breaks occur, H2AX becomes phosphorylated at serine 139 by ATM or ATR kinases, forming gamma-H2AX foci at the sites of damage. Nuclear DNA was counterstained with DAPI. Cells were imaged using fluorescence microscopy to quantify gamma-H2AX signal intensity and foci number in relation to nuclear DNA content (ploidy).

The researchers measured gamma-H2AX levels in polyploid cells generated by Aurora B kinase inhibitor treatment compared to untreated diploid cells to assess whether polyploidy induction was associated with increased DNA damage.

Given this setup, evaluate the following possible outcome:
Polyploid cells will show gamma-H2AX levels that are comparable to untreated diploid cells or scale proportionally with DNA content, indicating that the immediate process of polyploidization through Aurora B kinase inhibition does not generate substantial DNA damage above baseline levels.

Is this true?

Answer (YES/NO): NO